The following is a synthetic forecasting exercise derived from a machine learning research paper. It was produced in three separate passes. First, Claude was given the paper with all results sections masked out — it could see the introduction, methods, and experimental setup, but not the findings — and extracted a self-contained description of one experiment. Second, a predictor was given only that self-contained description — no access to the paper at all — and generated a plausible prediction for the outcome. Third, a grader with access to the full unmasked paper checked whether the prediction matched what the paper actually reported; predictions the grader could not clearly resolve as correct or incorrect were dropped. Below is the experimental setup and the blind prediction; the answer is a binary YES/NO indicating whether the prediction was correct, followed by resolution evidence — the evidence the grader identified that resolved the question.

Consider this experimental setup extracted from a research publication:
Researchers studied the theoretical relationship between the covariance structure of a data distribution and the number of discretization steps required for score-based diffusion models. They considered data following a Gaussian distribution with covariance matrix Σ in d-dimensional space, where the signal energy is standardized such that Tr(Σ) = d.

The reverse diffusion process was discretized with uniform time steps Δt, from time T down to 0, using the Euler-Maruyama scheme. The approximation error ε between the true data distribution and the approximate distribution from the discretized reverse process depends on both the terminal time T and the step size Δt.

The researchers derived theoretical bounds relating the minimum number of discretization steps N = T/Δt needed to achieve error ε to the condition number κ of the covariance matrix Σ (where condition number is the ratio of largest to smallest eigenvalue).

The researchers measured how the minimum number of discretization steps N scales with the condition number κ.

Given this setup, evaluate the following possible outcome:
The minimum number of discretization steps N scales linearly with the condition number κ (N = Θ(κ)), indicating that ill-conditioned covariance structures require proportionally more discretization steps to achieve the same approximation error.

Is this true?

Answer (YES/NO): NO